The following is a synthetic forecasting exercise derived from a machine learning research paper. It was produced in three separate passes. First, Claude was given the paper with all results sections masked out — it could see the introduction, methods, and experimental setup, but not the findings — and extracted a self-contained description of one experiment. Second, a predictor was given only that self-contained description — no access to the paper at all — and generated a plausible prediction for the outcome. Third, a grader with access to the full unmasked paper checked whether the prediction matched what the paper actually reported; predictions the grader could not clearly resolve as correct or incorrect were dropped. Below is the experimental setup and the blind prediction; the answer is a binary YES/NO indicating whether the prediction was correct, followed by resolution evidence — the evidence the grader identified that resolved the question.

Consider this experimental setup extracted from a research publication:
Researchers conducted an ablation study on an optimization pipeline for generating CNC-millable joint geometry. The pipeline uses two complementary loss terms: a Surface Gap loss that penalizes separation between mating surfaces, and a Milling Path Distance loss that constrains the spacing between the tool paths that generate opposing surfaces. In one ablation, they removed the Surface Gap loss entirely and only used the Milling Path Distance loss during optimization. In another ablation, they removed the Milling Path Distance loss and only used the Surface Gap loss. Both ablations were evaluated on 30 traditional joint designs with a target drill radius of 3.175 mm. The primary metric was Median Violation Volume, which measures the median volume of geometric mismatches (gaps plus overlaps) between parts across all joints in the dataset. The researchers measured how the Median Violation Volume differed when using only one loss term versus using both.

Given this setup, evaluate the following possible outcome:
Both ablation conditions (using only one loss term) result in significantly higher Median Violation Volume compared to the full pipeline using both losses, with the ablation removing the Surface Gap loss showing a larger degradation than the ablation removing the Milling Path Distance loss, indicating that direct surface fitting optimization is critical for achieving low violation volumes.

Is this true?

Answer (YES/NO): YES